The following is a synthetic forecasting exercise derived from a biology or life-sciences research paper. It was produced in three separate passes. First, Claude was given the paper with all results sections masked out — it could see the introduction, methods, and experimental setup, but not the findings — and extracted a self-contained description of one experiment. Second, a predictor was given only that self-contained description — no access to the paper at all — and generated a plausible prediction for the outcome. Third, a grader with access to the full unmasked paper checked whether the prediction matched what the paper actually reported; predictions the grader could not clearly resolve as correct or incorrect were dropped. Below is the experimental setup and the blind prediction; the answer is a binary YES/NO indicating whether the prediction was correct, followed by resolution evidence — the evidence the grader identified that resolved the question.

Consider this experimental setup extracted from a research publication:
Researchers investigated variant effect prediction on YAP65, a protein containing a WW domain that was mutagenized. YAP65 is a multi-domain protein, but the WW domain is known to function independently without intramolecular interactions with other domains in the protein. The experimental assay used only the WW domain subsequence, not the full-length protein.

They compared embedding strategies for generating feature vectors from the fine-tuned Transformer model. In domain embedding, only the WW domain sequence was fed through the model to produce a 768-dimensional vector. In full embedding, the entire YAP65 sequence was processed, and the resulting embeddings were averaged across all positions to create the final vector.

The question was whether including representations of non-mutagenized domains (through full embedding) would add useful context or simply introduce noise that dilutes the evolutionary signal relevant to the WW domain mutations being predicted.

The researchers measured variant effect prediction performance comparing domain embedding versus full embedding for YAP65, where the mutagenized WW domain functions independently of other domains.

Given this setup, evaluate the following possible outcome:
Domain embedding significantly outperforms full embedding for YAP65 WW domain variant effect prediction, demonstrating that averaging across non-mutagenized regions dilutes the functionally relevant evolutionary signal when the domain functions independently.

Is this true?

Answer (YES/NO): YES